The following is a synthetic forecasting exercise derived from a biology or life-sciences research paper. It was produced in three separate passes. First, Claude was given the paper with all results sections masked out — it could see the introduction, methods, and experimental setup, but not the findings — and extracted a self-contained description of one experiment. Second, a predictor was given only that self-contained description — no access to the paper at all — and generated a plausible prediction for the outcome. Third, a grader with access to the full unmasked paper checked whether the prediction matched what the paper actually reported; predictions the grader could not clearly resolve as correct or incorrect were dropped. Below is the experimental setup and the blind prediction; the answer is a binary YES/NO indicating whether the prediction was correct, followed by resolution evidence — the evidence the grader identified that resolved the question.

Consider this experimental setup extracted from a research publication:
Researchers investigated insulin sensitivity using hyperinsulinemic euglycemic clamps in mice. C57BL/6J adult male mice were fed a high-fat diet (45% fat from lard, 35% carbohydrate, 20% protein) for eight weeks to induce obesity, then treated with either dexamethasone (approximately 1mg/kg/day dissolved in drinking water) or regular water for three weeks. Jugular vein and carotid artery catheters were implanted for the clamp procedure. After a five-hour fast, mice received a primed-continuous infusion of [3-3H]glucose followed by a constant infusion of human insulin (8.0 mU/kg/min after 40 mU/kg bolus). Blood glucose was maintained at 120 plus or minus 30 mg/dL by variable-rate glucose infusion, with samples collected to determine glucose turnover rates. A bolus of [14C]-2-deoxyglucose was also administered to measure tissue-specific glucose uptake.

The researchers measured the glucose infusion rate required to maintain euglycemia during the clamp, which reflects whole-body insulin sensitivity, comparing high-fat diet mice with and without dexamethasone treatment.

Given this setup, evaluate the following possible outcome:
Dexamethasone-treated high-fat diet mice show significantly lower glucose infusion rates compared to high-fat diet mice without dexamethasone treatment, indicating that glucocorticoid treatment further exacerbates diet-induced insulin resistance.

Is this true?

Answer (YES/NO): YES